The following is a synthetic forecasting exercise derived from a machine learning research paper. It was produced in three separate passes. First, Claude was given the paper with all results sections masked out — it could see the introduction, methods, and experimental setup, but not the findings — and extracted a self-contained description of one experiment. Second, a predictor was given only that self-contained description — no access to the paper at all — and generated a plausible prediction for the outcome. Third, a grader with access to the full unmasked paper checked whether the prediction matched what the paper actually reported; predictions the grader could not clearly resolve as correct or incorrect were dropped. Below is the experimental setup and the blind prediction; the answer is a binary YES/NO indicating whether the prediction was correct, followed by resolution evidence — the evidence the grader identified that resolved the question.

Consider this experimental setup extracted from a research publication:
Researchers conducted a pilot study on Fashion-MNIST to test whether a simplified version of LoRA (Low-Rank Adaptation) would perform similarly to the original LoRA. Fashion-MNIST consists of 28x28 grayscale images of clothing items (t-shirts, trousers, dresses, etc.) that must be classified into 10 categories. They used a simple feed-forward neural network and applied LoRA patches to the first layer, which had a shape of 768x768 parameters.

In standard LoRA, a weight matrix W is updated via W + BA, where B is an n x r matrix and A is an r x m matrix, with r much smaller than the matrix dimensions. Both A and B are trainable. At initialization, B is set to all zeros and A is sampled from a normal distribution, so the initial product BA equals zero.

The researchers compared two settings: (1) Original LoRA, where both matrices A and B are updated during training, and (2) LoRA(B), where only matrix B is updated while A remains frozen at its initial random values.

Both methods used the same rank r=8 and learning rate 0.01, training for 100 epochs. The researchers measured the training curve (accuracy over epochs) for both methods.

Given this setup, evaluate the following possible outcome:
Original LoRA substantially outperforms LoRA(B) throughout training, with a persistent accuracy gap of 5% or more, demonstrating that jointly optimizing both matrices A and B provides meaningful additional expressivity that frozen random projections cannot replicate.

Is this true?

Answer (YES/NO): NO